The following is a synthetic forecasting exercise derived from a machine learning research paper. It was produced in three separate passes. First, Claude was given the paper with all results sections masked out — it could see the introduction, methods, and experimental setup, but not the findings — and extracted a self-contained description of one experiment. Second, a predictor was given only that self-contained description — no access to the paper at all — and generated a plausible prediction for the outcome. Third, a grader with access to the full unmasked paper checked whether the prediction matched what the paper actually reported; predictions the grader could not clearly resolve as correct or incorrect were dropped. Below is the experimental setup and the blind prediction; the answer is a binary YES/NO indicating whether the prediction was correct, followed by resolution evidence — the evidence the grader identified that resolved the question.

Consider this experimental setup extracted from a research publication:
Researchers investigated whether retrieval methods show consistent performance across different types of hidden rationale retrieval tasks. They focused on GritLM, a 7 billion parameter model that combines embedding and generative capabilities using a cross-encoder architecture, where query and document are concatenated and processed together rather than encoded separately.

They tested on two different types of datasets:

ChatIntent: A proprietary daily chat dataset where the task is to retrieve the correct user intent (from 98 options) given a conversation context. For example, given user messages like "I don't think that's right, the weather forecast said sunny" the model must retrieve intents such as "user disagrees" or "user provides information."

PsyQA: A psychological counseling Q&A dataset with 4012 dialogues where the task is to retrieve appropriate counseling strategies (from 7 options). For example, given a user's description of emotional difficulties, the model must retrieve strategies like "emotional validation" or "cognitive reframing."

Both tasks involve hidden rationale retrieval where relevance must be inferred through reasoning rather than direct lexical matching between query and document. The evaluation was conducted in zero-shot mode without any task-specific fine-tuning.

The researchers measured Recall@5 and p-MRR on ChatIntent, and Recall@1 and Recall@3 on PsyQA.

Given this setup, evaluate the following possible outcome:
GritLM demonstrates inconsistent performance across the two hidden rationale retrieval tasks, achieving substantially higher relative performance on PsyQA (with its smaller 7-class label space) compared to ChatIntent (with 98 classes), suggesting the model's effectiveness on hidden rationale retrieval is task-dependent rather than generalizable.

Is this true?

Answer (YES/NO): NO